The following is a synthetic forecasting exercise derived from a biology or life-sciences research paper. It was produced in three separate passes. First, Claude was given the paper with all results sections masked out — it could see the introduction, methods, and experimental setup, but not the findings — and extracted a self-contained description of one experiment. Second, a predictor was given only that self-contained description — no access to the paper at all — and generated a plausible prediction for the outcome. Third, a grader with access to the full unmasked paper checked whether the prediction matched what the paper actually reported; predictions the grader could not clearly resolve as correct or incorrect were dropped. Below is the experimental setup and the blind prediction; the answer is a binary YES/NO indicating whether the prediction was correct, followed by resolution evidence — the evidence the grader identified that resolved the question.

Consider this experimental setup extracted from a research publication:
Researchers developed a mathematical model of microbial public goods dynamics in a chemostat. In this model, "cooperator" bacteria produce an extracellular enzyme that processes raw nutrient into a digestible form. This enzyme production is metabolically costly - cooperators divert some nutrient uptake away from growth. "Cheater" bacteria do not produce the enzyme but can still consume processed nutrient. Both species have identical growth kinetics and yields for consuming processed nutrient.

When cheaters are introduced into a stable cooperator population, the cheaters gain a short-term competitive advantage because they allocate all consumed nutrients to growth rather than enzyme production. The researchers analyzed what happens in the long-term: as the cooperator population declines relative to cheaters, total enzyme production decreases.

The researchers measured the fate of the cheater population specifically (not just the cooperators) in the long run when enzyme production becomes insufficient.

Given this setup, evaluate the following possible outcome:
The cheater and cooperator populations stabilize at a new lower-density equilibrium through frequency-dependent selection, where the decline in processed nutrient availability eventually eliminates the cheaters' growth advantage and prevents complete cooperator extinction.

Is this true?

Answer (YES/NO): NO